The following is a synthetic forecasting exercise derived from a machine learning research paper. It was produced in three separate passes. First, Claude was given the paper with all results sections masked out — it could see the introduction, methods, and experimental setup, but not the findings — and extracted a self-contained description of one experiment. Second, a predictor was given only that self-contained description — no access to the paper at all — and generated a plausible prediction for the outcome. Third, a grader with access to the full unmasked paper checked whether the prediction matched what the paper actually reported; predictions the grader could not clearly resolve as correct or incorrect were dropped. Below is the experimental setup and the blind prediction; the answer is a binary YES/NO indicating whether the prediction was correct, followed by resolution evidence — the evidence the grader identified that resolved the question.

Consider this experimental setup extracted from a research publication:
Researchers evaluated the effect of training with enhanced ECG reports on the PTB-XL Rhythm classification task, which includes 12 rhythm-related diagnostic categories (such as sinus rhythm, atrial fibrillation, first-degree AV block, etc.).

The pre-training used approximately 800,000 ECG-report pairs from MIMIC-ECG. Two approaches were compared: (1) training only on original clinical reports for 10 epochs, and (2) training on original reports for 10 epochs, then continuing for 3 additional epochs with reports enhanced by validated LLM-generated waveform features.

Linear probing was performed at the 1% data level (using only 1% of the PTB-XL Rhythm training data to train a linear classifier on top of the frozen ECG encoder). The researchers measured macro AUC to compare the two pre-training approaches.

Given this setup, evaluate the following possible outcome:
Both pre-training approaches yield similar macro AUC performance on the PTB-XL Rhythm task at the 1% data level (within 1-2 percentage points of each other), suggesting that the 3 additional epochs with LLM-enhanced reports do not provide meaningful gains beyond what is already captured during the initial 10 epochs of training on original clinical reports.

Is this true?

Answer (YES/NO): NO